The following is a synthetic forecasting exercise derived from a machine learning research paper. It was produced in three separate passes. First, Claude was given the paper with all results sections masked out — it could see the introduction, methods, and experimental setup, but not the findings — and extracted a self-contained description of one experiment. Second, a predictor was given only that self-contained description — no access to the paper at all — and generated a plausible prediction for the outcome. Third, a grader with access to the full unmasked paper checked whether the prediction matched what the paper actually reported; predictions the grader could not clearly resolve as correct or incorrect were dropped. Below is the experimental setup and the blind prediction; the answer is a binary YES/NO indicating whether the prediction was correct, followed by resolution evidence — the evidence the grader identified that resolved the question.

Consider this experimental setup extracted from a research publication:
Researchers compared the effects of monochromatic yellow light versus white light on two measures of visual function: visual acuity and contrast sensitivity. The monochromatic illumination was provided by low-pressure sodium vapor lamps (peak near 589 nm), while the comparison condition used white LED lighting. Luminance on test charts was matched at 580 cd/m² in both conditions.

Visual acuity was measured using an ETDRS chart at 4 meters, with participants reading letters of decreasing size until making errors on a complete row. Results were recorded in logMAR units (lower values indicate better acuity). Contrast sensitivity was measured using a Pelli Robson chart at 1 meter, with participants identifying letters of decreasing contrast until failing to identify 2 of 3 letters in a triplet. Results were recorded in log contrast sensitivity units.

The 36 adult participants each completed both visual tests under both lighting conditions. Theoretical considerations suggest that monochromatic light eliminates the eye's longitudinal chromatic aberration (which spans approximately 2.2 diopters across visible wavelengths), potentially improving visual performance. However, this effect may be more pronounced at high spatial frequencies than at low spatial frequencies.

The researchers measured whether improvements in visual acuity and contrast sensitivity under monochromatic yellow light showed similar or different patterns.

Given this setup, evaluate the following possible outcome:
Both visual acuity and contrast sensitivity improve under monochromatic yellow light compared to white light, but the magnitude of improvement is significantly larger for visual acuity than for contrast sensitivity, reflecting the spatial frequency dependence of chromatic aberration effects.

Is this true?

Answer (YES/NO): NO